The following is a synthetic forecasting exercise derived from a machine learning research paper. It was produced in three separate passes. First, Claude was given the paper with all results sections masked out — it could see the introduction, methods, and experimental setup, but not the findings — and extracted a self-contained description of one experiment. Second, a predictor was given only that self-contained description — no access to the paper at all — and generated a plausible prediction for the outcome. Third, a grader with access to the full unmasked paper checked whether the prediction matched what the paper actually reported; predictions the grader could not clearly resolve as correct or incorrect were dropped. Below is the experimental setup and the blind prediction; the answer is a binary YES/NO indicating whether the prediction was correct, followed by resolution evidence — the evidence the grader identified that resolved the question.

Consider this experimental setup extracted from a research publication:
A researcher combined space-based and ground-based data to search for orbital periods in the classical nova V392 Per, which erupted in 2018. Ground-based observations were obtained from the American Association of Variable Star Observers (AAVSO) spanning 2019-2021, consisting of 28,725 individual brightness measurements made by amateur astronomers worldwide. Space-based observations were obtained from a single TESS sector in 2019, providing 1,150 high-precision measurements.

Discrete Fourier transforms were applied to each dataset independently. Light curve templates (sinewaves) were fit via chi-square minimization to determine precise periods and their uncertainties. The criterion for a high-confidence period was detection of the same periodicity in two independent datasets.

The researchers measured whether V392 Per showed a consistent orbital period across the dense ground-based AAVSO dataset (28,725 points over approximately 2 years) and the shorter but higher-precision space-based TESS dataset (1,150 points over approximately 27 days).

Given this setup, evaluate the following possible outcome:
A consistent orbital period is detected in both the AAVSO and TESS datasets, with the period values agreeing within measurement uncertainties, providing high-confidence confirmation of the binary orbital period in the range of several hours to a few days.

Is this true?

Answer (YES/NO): YES